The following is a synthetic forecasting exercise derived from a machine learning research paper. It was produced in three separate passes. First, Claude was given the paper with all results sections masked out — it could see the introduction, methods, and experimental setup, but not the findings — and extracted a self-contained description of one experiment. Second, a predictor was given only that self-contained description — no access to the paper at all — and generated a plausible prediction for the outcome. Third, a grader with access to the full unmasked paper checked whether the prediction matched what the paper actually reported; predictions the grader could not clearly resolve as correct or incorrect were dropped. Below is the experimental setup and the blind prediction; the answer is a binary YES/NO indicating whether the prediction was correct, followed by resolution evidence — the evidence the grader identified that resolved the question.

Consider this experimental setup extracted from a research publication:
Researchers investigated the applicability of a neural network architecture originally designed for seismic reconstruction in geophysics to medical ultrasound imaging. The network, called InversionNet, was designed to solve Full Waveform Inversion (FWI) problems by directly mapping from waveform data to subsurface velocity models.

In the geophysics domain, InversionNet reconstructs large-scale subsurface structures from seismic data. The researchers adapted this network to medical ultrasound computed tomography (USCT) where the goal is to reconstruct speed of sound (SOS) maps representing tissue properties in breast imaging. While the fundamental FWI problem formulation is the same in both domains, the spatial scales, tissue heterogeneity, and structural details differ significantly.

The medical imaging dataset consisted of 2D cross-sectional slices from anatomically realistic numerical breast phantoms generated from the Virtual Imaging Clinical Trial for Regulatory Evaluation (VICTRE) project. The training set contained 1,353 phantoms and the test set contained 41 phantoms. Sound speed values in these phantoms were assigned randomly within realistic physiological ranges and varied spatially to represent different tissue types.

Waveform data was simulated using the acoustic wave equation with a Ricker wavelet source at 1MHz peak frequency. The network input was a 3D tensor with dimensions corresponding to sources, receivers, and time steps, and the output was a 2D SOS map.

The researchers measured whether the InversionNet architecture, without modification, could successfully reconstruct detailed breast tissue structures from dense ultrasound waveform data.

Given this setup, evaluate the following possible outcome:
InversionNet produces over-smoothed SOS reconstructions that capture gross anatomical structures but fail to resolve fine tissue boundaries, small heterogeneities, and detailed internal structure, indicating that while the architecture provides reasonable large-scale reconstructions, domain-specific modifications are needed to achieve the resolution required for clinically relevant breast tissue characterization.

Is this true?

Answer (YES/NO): NO